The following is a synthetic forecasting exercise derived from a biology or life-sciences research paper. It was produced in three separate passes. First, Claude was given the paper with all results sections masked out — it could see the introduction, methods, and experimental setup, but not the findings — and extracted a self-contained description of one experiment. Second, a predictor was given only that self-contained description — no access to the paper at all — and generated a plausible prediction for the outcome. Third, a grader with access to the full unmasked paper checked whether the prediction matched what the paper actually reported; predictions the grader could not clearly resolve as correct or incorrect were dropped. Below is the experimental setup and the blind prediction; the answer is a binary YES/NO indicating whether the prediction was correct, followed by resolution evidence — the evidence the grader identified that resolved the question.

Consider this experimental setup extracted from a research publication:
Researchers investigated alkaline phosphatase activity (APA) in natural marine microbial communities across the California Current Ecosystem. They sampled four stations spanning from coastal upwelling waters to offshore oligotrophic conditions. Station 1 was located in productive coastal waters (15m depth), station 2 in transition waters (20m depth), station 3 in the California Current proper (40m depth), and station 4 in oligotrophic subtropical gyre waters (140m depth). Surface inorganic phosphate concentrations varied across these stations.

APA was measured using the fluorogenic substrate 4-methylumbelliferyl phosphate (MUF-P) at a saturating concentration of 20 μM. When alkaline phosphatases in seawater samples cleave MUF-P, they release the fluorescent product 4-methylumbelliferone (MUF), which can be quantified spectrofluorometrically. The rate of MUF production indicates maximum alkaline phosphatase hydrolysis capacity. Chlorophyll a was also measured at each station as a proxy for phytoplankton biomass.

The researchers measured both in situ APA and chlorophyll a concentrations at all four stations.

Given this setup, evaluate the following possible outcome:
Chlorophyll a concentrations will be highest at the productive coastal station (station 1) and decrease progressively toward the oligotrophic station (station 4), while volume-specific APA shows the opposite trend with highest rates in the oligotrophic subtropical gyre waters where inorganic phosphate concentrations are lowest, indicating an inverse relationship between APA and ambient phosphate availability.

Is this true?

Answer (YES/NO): NO